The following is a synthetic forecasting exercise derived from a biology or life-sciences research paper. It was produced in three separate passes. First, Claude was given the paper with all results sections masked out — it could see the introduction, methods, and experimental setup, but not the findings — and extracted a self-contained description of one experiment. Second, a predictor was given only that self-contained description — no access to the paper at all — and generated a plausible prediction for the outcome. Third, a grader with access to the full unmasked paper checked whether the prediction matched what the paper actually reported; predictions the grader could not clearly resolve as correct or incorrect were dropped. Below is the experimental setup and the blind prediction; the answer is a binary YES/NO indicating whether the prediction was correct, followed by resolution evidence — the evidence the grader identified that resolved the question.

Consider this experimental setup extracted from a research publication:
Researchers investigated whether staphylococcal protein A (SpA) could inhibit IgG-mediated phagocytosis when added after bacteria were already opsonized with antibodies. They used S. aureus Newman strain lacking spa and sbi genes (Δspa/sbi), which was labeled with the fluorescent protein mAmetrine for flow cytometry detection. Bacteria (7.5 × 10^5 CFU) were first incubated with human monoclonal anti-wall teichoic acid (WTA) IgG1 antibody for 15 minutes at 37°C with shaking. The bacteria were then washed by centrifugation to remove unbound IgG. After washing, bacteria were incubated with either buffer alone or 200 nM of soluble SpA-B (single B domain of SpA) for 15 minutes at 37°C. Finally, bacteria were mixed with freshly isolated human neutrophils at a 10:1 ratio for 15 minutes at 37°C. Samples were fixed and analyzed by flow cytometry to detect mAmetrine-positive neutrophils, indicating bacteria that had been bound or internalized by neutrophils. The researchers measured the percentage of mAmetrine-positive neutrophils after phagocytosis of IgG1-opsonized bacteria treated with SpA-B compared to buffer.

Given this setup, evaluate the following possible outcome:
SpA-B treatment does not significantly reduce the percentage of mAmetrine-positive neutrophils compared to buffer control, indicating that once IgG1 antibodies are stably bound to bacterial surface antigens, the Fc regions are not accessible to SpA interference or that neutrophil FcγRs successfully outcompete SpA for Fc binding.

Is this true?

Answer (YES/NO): YES